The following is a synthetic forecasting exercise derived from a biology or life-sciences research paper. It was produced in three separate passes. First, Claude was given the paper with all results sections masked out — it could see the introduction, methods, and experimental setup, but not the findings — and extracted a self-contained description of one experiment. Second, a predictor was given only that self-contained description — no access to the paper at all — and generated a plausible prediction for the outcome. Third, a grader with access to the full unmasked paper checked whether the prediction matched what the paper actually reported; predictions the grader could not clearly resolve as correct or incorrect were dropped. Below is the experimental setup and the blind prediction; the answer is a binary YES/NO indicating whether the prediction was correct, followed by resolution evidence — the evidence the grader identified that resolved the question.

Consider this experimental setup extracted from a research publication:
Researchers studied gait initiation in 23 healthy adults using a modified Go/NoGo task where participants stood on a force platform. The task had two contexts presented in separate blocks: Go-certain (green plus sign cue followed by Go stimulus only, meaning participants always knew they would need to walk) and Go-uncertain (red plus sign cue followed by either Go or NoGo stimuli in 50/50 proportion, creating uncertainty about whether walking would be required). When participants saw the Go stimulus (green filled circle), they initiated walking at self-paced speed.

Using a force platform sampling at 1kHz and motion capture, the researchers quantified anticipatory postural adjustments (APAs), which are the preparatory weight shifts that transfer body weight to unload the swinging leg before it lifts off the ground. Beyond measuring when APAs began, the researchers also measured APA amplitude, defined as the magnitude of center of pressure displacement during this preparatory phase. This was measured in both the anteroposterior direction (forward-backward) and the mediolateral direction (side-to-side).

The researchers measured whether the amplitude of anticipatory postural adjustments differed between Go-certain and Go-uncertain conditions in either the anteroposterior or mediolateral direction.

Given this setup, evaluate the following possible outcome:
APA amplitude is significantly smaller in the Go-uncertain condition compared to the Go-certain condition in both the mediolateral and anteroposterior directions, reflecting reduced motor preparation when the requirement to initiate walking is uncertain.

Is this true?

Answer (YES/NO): NO